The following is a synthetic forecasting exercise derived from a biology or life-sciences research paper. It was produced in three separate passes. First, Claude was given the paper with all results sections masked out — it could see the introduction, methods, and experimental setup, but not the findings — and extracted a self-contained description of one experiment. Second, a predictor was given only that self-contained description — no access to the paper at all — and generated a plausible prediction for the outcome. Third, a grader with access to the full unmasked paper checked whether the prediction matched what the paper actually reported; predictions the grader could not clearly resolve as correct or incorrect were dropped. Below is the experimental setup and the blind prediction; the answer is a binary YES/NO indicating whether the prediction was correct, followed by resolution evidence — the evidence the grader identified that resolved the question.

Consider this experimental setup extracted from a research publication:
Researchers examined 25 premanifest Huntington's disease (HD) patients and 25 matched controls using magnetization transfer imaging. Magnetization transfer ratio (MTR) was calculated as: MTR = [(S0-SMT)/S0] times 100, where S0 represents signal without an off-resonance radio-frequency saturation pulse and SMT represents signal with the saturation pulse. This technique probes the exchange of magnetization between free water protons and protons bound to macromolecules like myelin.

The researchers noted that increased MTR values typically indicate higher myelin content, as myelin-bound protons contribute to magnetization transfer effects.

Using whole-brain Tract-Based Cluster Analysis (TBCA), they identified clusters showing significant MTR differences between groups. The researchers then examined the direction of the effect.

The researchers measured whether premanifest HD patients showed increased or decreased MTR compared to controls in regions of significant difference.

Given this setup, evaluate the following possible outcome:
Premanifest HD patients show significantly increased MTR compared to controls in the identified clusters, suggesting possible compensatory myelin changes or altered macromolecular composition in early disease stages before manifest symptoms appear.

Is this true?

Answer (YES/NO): NO